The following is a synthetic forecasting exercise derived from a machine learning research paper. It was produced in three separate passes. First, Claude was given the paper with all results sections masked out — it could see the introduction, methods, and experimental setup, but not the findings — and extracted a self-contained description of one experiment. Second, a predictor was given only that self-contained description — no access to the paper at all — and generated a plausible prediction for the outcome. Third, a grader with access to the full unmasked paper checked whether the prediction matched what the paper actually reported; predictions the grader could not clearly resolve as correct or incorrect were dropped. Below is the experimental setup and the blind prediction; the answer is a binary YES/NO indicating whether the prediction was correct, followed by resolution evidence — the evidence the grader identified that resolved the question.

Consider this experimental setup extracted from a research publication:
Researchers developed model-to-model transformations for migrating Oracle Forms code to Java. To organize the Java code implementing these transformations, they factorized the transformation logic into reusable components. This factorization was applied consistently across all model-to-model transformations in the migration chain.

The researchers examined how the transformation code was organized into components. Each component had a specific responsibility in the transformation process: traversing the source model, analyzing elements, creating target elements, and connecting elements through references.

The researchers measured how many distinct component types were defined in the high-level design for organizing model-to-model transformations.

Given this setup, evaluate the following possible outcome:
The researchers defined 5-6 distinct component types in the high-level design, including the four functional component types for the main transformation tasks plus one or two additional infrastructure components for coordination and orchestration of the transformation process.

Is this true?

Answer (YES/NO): NO